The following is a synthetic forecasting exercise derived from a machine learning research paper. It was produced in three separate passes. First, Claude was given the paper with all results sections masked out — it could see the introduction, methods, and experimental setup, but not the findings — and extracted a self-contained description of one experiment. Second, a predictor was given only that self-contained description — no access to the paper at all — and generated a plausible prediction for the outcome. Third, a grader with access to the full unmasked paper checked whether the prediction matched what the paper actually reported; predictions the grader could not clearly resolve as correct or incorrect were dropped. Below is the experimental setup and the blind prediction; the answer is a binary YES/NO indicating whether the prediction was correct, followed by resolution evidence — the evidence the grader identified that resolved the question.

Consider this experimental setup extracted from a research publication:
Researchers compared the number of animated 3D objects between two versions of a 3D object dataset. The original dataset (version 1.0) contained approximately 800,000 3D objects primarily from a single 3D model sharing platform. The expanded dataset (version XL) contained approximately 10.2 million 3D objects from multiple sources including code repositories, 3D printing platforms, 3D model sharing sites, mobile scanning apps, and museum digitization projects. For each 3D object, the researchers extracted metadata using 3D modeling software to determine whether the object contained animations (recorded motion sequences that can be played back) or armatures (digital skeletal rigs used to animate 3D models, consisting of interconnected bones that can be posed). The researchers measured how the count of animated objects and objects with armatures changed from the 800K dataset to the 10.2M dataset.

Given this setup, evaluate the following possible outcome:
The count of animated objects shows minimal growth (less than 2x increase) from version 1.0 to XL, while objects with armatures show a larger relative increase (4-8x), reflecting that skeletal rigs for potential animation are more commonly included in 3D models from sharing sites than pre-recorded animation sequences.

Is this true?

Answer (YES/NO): NO